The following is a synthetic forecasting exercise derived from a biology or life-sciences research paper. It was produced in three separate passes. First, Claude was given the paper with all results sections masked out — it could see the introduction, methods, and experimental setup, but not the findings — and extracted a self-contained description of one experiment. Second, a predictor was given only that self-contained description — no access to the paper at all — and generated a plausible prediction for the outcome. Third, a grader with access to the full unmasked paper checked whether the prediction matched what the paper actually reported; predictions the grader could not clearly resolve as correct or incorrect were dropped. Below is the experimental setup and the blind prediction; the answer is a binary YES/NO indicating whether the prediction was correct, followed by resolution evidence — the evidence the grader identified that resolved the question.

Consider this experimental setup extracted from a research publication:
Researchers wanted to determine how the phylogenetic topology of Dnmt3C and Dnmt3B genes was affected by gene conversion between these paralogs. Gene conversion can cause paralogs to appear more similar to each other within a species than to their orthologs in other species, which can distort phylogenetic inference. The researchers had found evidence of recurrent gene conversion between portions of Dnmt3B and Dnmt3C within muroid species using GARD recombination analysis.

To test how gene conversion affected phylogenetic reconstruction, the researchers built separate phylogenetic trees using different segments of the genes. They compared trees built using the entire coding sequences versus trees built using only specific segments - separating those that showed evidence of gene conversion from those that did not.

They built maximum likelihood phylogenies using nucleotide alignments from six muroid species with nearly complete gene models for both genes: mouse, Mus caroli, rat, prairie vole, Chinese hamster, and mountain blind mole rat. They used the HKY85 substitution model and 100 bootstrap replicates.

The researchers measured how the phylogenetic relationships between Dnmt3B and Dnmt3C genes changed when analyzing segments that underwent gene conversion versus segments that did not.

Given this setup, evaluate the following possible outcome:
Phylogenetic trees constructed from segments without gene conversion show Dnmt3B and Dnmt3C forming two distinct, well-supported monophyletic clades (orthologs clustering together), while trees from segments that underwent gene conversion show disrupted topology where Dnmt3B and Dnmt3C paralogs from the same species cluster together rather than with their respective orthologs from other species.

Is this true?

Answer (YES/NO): YES